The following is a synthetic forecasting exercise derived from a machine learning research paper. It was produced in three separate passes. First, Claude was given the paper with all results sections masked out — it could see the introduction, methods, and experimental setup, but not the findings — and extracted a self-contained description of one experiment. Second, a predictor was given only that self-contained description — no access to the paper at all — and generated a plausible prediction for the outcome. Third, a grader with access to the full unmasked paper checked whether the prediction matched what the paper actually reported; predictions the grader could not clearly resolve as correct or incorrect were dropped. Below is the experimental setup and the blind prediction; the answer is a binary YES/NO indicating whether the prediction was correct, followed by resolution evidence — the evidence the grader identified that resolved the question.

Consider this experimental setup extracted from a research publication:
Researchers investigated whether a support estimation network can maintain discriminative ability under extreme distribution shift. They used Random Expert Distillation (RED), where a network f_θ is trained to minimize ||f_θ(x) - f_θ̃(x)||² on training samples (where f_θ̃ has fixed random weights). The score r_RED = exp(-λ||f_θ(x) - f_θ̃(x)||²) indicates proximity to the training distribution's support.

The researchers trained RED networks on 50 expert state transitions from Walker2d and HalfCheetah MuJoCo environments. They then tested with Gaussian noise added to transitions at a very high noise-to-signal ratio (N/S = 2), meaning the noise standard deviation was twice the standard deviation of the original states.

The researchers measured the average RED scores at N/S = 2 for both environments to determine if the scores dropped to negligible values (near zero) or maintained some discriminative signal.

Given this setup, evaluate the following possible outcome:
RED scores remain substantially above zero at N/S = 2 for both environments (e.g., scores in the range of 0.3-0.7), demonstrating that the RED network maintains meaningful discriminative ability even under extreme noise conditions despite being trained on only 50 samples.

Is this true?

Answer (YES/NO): NO